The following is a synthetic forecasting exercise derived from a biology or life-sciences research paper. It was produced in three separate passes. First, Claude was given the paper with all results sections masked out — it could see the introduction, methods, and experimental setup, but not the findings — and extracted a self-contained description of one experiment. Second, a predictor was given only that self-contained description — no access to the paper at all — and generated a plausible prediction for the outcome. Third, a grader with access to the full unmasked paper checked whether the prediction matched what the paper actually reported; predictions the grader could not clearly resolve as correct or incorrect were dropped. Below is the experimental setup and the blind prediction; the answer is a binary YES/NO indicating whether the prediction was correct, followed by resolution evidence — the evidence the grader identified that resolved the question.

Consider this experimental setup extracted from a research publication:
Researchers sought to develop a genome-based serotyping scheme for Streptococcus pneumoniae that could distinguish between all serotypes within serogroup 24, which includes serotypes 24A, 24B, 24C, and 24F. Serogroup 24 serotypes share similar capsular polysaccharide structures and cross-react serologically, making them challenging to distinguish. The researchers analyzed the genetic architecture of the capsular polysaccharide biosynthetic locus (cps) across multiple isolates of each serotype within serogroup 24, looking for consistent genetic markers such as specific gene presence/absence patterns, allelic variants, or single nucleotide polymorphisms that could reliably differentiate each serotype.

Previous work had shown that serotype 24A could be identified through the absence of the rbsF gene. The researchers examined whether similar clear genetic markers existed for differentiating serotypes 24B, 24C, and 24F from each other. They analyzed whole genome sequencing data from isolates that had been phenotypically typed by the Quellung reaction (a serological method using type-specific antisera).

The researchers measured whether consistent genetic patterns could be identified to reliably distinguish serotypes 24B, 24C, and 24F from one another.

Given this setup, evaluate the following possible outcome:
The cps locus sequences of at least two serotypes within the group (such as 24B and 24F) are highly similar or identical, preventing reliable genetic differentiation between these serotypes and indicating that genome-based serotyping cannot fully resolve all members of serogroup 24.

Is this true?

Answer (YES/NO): YES